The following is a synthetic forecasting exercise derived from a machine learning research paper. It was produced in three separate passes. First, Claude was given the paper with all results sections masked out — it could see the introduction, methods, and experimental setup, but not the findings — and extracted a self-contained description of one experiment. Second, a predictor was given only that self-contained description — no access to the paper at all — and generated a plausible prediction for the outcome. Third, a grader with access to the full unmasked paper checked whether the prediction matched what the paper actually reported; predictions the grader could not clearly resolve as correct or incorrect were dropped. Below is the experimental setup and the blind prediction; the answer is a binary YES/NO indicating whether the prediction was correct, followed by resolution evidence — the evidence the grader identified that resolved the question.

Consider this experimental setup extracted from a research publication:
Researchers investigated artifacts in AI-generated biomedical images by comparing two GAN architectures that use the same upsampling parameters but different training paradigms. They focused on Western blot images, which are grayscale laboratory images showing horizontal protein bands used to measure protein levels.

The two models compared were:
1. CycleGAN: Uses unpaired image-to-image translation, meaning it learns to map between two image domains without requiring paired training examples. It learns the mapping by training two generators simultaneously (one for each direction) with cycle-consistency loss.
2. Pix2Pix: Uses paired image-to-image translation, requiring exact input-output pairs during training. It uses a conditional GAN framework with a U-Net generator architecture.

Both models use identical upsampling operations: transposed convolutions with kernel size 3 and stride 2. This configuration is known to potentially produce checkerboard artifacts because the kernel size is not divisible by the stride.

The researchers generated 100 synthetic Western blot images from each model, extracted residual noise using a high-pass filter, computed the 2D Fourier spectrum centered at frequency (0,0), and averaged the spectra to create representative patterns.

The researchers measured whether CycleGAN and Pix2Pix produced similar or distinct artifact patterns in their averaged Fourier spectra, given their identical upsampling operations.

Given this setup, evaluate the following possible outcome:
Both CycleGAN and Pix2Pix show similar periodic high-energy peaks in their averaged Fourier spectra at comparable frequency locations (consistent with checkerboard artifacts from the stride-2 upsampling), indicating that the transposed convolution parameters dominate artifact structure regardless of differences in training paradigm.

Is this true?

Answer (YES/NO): NO